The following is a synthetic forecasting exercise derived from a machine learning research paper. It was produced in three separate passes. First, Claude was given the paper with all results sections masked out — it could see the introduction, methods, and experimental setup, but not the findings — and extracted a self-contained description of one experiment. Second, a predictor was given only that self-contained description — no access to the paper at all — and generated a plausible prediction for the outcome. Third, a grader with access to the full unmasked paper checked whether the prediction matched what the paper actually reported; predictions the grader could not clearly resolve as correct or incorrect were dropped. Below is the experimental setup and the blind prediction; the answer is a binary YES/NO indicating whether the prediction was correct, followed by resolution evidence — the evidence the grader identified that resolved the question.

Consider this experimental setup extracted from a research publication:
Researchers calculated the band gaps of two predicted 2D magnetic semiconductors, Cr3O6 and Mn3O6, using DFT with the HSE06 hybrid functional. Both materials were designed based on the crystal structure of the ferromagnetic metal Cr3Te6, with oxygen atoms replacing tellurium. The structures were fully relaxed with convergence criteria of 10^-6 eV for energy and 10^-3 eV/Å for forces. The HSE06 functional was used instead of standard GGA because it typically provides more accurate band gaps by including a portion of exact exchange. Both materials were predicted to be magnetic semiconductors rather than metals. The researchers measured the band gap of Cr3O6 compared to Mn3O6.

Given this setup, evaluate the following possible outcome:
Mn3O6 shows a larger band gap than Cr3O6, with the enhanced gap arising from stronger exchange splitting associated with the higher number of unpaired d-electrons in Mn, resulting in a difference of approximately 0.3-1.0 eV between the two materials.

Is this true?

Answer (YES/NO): NO